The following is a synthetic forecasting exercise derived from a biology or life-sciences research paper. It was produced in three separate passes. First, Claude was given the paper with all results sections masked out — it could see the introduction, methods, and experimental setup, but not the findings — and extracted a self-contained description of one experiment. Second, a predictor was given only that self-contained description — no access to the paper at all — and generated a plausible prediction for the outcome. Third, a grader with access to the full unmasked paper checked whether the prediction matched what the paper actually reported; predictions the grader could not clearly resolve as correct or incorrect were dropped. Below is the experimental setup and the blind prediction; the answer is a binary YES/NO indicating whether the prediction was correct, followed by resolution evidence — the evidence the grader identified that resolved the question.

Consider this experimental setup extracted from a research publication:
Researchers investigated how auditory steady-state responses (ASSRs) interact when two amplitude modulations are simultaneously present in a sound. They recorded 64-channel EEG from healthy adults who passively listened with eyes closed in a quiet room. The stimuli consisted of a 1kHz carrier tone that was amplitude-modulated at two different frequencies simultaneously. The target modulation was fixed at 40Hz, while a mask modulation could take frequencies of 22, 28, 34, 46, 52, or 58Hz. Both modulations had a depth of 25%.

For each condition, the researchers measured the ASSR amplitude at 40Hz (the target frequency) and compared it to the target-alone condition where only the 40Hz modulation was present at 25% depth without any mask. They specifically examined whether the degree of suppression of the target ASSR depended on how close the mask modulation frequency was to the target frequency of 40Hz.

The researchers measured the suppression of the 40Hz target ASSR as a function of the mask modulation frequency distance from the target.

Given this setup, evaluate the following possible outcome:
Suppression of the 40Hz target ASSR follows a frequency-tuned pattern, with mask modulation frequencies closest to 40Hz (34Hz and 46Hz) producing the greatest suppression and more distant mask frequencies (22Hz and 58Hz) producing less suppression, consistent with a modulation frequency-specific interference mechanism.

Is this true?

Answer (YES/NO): NO